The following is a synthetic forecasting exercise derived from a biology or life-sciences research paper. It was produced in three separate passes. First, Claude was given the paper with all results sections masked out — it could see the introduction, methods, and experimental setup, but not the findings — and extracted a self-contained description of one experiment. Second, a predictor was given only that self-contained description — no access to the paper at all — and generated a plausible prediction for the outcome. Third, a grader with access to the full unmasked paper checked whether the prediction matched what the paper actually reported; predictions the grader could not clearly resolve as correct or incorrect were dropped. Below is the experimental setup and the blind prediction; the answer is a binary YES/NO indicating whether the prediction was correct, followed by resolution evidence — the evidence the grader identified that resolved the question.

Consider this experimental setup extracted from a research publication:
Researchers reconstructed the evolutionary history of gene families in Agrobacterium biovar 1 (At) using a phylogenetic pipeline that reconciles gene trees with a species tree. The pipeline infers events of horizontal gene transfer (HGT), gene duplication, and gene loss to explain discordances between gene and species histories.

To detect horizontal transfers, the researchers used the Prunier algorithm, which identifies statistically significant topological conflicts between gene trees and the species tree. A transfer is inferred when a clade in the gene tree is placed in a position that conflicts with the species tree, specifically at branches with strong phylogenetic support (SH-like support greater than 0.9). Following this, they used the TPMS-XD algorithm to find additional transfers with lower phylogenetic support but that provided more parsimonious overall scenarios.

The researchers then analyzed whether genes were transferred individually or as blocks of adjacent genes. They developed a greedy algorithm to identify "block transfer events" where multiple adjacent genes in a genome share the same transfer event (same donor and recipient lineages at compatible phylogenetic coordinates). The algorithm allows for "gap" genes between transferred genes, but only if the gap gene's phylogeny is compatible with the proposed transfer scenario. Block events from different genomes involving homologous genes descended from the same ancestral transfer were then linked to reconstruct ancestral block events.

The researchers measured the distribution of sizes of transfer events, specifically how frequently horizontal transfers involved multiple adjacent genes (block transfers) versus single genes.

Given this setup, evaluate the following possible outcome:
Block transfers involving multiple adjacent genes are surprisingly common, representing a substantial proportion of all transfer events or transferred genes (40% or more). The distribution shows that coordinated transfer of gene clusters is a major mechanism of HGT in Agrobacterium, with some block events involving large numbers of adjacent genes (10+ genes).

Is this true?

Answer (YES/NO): NO